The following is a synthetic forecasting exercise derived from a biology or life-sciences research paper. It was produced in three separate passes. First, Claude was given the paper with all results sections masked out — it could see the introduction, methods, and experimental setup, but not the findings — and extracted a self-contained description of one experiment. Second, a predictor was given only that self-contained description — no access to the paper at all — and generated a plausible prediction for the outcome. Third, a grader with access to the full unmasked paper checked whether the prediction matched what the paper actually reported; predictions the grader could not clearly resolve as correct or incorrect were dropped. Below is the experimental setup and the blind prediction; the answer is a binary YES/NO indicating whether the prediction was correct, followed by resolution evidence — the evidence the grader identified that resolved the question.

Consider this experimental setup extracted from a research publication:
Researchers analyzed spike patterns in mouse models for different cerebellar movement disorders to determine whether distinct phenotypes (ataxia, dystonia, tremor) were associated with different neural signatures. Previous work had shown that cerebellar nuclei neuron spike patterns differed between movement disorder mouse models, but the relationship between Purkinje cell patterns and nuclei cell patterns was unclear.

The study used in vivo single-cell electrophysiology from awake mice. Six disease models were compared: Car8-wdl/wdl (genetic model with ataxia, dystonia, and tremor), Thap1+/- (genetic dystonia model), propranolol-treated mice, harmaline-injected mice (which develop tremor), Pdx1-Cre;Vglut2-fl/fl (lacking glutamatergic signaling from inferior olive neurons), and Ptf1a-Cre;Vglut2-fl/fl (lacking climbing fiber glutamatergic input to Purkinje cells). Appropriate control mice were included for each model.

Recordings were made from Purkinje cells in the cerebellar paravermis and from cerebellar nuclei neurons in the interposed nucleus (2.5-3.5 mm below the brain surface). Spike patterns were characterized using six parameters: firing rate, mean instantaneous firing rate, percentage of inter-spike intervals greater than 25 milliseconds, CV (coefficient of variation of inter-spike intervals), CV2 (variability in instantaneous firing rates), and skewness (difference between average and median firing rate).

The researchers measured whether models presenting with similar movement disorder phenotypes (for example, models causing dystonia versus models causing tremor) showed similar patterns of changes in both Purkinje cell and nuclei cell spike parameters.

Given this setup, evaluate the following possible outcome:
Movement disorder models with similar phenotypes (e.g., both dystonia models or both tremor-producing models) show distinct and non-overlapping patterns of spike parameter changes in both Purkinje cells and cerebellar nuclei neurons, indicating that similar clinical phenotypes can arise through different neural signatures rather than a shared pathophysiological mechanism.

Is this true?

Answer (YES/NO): NO